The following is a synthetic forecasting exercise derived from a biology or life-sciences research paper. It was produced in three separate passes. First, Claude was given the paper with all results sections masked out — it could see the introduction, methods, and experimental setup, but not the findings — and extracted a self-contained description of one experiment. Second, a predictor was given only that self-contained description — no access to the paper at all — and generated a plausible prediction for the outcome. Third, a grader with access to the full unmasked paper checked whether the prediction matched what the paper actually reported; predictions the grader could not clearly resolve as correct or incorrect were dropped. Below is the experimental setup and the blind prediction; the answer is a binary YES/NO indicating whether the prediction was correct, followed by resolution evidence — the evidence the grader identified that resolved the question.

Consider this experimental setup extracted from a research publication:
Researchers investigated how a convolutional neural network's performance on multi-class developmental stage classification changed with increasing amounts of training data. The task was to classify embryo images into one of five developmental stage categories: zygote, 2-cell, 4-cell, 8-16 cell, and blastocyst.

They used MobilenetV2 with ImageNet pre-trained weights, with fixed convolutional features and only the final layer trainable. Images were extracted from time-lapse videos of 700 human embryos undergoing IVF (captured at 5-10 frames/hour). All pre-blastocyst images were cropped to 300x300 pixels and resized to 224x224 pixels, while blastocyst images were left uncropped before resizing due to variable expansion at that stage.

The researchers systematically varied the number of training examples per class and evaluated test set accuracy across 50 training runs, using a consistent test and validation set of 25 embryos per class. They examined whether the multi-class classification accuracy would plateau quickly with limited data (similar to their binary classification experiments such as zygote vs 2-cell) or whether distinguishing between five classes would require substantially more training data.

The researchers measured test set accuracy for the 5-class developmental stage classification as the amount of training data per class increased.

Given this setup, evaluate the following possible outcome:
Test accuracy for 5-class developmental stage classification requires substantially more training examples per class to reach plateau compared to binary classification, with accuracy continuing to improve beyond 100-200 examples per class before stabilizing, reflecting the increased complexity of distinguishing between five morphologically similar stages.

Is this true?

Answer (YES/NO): NO